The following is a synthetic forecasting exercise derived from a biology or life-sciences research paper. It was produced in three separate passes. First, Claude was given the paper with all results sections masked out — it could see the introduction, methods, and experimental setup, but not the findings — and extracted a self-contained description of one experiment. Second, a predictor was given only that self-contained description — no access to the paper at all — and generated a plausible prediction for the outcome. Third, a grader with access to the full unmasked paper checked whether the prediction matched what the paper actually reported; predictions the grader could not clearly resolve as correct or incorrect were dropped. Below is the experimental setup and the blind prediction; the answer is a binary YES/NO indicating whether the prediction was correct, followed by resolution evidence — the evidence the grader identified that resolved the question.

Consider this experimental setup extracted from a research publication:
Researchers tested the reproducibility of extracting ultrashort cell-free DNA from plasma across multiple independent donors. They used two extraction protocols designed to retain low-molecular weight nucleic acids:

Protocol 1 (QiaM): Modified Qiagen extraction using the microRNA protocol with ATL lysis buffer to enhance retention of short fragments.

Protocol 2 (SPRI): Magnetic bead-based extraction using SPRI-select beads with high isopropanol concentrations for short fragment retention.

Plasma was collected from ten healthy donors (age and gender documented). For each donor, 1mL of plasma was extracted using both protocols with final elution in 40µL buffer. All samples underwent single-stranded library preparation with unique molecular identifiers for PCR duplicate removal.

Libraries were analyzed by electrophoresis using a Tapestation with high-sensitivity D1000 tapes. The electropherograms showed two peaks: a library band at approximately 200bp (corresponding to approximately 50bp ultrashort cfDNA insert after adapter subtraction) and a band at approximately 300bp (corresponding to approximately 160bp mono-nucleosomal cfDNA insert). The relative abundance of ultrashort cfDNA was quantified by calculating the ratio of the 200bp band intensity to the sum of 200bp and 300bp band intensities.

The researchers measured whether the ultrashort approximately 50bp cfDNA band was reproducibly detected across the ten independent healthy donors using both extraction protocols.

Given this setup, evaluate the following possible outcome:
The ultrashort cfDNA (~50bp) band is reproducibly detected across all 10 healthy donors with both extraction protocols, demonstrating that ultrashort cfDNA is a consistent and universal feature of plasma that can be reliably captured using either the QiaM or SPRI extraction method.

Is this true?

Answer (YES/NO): YES